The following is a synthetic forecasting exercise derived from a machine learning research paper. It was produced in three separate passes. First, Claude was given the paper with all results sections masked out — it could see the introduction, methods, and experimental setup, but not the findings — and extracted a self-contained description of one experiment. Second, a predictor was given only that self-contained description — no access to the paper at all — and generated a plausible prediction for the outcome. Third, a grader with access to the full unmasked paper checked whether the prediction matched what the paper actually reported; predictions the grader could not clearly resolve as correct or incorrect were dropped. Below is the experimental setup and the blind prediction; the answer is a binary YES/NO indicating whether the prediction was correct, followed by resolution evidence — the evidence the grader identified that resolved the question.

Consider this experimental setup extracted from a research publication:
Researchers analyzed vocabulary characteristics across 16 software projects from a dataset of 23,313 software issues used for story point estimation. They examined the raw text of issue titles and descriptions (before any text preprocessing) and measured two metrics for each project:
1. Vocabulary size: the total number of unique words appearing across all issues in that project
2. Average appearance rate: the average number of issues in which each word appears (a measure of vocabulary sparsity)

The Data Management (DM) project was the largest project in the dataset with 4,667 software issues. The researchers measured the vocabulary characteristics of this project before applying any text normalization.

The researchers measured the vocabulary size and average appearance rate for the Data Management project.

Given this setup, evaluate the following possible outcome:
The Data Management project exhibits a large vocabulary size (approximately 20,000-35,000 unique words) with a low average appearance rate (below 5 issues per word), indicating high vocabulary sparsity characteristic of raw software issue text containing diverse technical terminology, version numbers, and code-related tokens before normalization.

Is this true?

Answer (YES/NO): NO